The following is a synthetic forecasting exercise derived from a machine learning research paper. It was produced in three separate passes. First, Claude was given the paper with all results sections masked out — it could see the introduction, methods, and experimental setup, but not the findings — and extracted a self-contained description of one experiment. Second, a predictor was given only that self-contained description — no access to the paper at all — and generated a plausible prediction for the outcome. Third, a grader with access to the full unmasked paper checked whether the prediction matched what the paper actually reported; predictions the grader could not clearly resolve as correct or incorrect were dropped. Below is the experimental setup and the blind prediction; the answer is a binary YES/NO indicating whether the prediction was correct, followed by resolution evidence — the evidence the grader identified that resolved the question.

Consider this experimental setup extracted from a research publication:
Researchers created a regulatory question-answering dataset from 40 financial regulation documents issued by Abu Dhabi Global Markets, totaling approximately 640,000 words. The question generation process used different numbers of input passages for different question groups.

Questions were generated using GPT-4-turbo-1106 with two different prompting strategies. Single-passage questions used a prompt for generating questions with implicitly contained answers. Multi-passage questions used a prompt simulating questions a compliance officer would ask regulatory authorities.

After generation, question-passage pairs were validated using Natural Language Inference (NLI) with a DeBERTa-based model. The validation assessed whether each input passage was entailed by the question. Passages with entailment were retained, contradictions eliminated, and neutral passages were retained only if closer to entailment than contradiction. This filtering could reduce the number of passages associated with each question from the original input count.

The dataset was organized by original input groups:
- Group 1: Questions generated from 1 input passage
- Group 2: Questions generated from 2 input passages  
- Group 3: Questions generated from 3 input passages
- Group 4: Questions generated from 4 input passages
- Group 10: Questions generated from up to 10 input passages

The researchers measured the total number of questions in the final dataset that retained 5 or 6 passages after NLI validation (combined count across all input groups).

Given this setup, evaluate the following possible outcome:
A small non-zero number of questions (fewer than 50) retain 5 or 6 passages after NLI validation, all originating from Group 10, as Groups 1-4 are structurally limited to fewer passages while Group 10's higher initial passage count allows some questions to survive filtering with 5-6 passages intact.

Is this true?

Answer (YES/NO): NO